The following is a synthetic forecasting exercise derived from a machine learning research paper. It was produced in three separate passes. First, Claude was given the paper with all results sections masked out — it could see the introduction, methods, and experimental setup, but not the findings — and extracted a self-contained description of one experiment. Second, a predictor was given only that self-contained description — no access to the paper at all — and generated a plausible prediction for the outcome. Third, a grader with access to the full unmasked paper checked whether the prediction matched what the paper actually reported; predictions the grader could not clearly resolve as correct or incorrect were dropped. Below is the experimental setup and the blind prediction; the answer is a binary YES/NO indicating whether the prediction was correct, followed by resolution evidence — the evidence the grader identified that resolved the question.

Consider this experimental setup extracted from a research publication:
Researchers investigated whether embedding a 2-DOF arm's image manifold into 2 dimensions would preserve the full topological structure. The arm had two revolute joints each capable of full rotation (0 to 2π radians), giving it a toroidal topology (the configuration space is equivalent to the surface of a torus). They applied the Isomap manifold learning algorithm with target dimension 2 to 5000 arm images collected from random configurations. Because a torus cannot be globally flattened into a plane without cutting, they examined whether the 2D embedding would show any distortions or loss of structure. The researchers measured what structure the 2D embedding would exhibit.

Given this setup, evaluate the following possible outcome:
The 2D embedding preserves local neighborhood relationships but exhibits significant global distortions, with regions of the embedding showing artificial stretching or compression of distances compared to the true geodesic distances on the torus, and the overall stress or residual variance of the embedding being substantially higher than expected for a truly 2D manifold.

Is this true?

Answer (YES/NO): NO